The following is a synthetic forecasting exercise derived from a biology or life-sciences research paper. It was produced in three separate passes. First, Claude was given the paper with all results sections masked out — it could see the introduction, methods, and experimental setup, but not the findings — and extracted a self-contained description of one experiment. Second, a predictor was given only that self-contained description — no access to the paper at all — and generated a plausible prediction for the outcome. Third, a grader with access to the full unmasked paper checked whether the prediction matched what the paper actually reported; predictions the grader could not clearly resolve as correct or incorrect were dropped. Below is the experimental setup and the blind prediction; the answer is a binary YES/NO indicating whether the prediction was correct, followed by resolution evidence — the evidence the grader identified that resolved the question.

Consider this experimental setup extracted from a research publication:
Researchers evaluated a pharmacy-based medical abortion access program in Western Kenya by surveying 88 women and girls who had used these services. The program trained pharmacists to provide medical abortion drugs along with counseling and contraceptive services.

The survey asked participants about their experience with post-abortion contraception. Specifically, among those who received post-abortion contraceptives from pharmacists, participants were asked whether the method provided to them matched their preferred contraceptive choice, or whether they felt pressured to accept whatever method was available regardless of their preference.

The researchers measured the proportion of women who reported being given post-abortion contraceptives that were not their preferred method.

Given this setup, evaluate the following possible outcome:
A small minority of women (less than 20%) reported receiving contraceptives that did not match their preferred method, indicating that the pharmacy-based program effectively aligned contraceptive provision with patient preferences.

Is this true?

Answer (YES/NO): NO